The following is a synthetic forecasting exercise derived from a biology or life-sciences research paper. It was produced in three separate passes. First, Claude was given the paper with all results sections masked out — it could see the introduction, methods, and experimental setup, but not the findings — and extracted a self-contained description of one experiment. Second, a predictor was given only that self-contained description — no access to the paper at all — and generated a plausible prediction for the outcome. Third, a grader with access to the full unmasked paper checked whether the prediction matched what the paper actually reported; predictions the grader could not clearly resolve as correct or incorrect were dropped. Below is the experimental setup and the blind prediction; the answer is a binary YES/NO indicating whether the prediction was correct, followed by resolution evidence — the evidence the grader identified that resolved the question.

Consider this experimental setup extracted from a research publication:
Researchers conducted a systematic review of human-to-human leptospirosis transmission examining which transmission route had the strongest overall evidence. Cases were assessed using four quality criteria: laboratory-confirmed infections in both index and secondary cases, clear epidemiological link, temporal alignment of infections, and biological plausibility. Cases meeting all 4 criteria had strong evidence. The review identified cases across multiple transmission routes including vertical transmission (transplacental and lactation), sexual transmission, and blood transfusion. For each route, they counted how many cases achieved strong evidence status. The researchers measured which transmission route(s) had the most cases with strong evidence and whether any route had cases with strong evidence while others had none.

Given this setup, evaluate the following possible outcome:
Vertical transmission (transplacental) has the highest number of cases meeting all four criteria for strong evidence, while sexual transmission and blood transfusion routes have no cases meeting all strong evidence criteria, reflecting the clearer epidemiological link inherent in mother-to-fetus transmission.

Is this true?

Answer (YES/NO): YES